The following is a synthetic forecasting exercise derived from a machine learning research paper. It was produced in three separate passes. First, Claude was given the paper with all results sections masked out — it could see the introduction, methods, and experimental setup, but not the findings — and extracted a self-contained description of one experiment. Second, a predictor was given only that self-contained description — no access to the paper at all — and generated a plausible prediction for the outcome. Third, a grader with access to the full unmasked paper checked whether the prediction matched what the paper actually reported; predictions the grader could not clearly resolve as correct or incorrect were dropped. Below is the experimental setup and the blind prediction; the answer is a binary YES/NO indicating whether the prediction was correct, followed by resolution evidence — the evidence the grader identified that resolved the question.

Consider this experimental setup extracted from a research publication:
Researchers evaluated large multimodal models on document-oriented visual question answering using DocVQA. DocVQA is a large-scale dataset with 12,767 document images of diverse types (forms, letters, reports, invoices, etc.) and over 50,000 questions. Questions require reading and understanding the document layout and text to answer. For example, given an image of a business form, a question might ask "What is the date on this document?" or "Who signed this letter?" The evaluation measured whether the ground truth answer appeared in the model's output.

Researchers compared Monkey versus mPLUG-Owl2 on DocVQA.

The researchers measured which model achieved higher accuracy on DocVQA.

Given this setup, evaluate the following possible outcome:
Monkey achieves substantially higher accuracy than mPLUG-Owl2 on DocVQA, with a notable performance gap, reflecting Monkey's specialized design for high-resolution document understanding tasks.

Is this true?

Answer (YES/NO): YES